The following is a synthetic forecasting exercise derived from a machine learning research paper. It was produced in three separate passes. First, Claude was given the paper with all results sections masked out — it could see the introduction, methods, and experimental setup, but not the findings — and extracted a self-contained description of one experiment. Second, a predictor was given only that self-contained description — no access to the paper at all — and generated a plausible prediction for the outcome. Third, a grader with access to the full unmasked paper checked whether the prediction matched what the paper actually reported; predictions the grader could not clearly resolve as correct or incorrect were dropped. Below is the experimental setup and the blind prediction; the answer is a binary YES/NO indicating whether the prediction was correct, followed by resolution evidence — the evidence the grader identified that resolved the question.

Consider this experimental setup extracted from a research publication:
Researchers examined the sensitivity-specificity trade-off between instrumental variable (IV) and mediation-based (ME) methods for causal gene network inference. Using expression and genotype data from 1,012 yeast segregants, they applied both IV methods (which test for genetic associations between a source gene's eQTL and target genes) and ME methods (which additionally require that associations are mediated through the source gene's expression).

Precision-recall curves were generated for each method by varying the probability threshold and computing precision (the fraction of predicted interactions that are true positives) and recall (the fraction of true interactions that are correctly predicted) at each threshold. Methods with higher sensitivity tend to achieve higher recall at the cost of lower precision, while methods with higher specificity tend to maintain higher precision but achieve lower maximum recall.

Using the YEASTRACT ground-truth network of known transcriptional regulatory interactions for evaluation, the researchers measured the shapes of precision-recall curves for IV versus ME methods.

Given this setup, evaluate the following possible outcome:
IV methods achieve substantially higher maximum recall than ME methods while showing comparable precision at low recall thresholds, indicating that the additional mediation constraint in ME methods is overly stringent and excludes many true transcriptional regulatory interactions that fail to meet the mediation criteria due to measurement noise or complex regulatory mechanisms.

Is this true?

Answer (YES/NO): NO